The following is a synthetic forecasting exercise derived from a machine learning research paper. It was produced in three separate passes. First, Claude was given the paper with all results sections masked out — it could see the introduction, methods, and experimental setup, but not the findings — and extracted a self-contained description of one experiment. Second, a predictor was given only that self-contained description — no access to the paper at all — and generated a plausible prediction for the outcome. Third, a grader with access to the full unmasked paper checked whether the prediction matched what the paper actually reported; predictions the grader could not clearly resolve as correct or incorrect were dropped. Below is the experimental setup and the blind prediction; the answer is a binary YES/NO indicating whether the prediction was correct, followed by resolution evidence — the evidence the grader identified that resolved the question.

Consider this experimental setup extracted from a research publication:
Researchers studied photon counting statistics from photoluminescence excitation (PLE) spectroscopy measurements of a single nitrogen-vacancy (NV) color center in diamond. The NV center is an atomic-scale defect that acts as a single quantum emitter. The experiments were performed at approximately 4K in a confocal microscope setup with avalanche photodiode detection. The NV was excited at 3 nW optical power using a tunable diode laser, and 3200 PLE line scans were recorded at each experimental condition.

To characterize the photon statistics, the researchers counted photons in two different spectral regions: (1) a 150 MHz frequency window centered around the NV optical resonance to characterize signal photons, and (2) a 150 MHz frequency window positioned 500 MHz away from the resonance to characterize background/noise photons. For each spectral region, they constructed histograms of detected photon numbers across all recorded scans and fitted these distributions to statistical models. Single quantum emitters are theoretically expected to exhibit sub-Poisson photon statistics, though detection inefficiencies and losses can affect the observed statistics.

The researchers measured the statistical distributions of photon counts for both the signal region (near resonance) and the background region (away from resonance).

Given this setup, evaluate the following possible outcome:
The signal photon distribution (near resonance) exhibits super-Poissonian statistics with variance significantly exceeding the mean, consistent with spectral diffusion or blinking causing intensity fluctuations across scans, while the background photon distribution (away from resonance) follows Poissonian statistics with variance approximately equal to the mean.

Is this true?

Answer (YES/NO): NO